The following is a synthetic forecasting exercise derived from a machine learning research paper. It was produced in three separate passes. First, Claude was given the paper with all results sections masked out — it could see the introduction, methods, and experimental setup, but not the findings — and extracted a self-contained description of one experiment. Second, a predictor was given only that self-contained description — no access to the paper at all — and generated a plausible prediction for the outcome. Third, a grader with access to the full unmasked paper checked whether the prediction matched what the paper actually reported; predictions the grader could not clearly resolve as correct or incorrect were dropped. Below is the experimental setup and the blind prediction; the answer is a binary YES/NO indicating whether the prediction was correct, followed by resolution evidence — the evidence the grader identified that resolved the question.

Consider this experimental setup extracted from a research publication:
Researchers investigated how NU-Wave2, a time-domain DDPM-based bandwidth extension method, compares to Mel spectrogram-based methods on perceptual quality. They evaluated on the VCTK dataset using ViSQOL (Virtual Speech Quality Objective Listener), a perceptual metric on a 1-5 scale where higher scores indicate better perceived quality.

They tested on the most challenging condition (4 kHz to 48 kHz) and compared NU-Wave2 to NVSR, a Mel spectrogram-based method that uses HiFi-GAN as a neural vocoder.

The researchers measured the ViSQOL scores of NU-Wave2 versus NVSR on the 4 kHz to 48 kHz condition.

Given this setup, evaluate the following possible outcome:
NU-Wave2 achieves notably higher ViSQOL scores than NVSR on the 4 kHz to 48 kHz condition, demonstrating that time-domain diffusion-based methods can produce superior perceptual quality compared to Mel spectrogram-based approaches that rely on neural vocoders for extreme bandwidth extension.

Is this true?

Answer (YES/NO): NO